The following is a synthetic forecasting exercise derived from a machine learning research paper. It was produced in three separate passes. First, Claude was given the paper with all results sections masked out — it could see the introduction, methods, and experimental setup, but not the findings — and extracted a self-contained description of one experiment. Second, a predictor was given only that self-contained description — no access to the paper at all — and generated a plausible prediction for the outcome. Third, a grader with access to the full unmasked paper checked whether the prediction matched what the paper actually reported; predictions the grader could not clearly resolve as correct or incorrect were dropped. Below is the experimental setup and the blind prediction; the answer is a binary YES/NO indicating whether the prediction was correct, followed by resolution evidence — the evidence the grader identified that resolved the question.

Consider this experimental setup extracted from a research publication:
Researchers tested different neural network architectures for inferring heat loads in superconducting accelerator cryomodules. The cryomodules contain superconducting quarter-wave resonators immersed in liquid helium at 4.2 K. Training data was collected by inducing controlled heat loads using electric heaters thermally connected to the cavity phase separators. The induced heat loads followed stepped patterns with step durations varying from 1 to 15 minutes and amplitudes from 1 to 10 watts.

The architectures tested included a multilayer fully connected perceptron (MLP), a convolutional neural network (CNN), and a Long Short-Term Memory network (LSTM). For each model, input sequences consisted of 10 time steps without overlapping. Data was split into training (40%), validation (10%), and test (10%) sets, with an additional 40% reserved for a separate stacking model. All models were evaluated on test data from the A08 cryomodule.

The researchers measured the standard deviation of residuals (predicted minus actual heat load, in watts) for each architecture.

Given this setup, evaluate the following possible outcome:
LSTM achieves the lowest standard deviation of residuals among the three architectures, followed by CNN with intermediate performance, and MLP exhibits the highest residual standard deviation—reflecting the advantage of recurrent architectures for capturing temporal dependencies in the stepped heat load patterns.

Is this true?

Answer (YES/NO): NO